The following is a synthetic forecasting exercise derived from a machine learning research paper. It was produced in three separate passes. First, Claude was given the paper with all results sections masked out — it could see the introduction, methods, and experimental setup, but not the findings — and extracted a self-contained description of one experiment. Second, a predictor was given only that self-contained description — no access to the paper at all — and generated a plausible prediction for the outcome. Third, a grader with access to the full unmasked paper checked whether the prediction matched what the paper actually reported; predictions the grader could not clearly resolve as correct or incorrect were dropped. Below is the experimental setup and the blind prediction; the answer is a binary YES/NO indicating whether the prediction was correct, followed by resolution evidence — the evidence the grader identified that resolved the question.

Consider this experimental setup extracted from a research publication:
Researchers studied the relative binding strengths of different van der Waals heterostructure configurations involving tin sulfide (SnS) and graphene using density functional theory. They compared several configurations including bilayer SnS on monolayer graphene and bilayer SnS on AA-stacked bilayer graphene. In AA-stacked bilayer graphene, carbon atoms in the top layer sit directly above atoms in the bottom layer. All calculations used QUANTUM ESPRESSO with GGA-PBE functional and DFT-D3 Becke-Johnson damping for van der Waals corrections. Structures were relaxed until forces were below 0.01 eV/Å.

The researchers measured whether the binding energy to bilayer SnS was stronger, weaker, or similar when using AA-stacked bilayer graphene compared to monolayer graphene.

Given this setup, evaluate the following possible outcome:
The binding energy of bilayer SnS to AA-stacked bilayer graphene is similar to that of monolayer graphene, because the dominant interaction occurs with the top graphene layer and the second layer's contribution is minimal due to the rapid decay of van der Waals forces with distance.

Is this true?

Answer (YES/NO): YES